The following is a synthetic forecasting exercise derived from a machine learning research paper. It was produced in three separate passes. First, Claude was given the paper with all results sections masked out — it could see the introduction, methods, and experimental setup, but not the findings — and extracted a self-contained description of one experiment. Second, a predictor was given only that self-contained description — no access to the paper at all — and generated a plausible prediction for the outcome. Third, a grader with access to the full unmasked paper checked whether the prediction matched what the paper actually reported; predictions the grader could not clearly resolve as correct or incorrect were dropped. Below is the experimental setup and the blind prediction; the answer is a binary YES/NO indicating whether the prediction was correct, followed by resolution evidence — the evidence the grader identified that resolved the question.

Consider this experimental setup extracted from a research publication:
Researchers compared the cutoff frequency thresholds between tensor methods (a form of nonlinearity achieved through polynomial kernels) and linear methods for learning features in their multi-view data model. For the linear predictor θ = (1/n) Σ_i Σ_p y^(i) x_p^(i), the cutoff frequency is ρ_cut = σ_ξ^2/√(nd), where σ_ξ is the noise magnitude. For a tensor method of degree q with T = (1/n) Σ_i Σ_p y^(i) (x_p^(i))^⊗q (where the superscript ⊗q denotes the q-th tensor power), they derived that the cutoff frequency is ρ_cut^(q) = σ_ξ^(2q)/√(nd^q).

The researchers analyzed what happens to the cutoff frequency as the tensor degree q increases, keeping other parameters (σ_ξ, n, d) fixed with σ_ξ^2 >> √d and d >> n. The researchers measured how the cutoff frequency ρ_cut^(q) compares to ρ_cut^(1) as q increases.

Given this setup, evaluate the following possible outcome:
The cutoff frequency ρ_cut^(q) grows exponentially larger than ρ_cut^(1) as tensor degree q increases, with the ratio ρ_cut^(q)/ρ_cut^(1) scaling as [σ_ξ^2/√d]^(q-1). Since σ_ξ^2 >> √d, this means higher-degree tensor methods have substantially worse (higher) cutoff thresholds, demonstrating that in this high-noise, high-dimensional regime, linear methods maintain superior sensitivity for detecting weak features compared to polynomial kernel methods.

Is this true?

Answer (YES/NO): YES